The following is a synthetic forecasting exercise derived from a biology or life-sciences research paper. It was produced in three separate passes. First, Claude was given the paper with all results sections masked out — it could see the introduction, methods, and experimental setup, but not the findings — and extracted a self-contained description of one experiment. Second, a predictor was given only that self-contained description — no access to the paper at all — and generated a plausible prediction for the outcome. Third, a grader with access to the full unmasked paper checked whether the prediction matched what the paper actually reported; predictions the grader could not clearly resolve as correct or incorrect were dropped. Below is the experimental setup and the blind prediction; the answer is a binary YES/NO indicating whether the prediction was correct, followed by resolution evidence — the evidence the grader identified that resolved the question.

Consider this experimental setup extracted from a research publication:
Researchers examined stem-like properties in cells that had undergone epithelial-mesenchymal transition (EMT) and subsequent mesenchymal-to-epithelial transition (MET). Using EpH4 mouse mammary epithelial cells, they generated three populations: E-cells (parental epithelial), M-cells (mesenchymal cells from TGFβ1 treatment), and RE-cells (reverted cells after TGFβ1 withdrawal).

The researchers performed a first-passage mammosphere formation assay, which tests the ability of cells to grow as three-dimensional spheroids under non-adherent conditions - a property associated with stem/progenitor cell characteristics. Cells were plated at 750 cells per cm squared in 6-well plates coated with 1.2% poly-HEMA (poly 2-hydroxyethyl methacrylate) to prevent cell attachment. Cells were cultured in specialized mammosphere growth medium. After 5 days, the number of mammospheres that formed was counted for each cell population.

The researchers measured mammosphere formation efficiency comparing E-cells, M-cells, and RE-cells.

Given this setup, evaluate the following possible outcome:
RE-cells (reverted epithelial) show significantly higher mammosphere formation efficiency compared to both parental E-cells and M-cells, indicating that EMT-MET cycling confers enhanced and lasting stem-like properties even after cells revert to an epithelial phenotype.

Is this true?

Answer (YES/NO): NO